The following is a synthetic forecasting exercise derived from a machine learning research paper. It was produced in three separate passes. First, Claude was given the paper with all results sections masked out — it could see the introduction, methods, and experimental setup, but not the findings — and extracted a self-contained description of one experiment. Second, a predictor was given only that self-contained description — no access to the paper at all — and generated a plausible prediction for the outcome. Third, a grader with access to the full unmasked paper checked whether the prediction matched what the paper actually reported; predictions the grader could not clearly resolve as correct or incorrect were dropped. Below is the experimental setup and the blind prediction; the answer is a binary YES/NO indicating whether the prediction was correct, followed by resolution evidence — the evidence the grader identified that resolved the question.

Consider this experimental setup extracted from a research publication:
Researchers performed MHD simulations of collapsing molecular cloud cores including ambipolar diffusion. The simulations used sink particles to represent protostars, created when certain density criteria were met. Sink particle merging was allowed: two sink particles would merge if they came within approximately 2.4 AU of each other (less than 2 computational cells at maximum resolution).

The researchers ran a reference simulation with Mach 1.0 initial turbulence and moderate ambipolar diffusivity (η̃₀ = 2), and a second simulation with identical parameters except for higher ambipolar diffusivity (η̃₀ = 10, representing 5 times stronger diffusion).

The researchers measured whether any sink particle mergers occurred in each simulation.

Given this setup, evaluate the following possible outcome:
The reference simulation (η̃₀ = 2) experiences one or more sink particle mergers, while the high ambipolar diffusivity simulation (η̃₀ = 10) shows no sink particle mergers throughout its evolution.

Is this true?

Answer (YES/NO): NO